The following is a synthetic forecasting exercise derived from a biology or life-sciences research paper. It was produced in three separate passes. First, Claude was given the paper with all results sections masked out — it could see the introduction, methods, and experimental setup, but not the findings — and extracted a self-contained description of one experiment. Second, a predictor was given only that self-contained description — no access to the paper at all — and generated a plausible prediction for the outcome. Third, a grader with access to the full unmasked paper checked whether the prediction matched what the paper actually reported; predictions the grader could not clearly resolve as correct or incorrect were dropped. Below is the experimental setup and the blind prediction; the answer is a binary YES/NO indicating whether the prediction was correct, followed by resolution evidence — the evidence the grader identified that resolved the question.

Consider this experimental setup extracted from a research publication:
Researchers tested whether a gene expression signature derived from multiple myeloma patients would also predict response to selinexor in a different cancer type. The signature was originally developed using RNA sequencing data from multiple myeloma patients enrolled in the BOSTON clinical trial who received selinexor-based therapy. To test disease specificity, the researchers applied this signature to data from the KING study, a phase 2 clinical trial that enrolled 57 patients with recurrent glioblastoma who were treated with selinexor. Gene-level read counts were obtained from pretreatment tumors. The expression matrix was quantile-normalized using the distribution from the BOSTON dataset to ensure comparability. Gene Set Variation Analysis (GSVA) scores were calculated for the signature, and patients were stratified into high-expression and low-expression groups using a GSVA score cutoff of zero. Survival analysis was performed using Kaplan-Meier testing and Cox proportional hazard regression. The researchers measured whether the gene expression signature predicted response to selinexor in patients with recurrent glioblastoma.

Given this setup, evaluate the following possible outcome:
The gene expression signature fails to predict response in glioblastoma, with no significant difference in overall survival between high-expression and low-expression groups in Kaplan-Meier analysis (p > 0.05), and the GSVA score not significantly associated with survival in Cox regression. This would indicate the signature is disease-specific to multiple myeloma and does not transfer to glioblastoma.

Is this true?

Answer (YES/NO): NO